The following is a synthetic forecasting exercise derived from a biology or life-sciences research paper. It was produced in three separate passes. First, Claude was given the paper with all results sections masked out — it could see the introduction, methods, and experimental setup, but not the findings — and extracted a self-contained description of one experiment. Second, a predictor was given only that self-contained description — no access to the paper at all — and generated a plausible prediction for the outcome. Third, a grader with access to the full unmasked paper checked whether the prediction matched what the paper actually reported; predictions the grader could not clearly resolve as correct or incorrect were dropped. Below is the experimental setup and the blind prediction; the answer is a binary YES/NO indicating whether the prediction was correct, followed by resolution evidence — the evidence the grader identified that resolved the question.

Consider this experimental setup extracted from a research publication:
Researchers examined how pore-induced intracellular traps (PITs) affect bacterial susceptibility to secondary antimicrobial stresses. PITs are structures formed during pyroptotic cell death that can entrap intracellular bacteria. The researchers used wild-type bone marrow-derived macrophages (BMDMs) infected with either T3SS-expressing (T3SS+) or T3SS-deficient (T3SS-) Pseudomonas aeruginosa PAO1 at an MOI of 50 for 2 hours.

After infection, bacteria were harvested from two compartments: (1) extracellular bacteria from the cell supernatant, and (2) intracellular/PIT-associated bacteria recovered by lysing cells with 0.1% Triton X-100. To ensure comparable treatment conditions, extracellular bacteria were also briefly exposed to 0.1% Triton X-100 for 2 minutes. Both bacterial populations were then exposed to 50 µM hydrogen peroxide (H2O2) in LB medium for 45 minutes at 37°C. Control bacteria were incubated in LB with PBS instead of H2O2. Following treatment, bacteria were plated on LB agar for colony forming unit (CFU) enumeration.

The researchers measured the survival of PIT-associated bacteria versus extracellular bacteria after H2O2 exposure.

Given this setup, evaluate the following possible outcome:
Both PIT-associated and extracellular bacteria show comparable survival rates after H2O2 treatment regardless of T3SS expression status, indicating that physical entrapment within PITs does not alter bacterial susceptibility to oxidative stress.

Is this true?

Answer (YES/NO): NO